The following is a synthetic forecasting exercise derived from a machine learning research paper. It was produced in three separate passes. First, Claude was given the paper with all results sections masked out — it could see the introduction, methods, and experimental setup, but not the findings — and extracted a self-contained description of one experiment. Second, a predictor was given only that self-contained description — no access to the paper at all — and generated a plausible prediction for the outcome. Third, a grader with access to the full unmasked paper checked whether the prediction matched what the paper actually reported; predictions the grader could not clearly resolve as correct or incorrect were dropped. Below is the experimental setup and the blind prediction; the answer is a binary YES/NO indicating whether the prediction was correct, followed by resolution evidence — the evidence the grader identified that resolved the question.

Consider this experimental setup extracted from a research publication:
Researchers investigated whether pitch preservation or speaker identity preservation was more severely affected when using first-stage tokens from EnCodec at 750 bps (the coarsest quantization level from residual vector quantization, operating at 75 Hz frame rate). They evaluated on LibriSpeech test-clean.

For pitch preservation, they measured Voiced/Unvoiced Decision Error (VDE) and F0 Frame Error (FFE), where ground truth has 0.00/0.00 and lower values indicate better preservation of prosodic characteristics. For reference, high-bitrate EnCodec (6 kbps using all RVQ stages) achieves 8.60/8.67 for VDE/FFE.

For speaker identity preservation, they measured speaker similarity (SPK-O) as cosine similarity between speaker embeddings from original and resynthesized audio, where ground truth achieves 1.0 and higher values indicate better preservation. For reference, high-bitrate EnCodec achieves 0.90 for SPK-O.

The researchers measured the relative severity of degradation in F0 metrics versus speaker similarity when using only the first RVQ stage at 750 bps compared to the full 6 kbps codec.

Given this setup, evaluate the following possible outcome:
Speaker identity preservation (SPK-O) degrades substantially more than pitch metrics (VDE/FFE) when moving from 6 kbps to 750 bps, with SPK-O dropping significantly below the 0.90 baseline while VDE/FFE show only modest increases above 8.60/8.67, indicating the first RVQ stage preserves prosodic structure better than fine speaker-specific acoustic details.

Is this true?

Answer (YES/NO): NO